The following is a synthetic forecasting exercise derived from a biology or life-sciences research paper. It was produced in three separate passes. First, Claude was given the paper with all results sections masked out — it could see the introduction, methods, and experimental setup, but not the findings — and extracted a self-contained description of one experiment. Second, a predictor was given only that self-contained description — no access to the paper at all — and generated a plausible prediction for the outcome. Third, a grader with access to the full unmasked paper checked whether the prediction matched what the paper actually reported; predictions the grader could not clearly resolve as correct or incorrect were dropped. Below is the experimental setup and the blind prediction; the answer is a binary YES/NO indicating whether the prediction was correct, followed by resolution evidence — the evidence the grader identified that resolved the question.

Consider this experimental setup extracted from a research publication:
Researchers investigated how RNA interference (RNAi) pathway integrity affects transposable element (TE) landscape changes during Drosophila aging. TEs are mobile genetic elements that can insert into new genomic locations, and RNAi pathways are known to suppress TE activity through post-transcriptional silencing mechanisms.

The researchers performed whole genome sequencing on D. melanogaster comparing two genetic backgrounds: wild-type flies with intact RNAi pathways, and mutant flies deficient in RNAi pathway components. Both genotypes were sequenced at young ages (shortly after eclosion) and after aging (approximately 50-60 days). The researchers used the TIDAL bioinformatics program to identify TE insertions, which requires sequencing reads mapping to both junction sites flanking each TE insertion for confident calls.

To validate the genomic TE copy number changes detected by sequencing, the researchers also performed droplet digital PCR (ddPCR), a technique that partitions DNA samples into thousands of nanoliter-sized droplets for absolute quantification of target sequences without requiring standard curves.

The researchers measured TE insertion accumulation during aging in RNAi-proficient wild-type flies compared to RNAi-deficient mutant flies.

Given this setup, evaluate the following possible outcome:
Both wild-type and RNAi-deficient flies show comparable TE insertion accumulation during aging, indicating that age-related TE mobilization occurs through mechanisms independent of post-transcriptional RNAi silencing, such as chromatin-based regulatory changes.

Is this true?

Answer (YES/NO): NO